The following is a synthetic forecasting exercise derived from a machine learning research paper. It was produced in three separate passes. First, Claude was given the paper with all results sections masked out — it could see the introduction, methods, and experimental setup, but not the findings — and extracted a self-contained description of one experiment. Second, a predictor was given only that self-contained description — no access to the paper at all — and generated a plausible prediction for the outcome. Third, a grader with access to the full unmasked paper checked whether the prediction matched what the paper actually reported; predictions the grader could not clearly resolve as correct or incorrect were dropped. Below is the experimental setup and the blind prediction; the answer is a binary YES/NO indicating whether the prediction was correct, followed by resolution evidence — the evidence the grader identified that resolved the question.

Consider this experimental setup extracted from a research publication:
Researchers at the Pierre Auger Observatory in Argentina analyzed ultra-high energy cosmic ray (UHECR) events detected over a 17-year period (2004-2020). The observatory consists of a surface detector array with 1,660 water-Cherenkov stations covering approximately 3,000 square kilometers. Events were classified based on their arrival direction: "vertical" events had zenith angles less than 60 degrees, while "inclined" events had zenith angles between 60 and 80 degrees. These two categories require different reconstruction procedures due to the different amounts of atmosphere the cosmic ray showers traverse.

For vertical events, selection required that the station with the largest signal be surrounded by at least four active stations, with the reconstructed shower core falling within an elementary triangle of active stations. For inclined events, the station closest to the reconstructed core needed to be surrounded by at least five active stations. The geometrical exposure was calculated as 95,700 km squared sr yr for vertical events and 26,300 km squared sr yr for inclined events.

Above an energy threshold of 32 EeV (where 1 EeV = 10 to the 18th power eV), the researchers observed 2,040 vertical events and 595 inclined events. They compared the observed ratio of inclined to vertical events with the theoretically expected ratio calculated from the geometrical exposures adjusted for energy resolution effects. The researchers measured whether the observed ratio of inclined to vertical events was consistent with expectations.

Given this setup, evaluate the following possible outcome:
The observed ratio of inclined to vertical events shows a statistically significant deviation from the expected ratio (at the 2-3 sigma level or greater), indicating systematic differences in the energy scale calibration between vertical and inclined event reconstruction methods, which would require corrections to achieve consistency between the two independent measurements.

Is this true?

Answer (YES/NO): NO